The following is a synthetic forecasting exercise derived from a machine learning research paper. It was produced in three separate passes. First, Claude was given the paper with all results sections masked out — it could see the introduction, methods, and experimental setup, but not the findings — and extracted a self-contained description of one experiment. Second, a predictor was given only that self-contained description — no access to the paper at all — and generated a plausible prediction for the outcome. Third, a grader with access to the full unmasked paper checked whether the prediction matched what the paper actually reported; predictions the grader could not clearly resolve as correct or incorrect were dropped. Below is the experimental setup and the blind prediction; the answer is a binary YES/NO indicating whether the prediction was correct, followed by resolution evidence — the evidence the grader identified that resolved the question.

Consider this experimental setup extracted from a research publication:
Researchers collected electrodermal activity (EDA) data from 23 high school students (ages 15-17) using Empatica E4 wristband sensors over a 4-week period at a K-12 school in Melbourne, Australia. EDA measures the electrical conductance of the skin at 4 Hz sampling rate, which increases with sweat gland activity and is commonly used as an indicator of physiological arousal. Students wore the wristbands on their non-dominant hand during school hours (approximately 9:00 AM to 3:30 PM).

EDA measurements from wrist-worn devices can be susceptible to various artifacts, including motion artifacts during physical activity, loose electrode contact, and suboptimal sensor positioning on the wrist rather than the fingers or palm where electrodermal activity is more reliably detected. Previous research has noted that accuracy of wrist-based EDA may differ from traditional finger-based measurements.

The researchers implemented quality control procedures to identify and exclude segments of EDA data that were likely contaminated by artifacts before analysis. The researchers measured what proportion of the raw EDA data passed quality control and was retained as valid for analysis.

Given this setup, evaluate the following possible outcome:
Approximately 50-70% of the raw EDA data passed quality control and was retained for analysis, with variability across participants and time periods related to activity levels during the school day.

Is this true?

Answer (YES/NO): NO